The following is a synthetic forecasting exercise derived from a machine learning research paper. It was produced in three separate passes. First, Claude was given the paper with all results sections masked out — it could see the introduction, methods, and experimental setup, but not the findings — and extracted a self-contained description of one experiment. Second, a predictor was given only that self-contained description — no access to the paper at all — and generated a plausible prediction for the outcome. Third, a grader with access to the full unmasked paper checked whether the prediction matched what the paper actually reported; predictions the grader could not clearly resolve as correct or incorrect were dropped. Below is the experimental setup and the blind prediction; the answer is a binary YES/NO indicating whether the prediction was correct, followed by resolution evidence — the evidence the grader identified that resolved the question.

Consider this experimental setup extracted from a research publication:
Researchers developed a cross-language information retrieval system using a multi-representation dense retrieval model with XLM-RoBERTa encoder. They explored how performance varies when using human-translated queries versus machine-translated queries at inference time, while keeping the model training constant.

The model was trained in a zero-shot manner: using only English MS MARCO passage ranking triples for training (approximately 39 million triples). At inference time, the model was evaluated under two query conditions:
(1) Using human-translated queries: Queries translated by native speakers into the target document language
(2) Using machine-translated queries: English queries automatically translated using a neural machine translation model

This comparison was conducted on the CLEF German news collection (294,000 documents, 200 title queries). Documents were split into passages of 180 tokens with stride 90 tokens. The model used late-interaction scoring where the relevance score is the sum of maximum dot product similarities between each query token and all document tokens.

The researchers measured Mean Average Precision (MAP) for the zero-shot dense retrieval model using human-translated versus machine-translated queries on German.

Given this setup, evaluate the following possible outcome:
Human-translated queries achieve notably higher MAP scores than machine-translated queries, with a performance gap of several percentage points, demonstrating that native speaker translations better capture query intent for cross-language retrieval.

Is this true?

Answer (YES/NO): YES